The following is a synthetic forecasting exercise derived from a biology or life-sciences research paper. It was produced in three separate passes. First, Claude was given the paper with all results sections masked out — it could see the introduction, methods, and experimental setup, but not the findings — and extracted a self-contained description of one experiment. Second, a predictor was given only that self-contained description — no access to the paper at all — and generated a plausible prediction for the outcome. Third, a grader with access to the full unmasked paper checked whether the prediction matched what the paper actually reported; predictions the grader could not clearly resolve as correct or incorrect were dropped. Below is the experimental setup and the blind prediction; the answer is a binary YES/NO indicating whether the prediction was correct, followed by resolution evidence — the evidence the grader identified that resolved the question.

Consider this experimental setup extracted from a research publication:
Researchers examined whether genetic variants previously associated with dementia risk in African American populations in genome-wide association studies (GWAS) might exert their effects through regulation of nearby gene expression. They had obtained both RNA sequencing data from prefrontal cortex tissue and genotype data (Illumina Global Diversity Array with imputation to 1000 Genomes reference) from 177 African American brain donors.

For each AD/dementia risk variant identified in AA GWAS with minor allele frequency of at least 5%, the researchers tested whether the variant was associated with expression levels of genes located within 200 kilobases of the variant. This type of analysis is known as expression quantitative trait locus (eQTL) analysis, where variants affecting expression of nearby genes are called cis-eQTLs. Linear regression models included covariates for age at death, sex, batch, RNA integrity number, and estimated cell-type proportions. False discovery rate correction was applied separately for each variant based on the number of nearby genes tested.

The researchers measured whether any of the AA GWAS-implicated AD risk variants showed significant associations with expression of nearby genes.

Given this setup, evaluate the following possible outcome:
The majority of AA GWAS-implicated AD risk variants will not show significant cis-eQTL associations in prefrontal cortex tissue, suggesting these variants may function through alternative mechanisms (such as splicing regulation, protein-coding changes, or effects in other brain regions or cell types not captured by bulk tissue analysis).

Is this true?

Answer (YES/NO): NO